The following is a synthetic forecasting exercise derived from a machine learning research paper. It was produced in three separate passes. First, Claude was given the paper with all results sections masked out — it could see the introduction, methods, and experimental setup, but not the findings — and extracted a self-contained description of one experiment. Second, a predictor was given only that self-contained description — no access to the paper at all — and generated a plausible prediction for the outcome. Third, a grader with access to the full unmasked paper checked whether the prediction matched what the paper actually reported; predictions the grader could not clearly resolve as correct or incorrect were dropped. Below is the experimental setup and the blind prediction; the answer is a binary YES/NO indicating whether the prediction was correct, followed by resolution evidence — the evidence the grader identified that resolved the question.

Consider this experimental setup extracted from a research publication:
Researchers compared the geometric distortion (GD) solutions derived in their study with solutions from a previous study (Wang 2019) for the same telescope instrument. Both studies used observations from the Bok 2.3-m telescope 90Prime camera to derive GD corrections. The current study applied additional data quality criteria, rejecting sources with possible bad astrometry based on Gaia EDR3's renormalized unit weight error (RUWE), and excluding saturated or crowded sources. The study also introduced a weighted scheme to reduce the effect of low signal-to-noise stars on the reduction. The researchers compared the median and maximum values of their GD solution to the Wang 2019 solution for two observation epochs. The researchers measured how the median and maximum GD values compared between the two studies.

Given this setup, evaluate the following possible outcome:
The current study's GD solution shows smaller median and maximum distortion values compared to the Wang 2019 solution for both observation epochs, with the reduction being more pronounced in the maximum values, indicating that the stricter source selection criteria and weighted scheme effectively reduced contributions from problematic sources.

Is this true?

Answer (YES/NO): NO